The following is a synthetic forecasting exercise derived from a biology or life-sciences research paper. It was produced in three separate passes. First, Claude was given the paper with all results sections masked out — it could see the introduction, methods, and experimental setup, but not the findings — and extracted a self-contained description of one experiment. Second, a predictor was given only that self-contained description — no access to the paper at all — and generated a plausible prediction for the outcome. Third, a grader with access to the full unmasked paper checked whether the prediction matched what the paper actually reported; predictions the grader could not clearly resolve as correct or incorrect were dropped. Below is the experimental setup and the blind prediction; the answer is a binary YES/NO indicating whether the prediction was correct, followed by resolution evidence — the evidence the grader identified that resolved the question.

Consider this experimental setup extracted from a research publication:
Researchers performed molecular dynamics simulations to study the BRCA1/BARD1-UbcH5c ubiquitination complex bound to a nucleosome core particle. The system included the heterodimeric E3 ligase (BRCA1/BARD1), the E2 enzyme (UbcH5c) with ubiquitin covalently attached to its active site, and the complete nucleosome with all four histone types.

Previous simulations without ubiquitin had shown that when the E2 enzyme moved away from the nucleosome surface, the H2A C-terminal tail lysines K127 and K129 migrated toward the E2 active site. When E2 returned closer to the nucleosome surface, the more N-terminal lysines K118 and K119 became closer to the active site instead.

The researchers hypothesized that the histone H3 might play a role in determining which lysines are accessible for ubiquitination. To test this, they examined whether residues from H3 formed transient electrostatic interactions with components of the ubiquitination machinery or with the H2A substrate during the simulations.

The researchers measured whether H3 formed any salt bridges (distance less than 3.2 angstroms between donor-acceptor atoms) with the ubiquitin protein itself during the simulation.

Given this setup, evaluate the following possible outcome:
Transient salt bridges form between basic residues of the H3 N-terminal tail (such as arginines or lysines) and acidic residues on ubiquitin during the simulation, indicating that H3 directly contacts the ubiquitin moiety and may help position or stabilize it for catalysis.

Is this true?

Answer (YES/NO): YES